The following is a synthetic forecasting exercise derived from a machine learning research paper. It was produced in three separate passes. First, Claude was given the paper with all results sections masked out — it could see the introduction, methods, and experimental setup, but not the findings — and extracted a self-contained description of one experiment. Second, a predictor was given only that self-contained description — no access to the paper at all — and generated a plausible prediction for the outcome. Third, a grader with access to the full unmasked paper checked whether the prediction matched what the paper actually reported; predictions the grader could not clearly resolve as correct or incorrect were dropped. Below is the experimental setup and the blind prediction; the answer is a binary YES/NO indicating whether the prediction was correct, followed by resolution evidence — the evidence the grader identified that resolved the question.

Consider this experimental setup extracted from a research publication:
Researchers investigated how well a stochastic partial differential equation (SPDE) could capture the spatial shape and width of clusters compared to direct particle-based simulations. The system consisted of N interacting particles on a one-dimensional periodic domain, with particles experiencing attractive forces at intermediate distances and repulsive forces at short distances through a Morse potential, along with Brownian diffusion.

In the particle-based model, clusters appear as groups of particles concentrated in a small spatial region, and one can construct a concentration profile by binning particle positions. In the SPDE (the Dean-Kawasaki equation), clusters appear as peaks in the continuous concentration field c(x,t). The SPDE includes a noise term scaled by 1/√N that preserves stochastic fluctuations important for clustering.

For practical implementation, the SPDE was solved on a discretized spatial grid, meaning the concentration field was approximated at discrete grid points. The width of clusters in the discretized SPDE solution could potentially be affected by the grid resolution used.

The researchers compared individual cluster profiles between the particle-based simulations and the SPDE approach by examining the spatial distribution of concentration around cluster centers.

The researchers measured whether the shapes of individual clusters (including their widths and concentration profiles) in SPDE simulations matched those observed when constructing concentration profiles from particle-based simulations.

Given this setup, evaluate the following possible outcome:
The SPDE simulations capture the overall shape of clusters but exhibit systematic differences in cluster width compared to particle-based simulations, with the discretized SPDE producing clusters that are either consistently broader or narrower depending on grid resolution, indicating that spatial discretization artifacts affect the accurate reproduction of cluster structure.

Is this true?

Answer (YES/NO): NO